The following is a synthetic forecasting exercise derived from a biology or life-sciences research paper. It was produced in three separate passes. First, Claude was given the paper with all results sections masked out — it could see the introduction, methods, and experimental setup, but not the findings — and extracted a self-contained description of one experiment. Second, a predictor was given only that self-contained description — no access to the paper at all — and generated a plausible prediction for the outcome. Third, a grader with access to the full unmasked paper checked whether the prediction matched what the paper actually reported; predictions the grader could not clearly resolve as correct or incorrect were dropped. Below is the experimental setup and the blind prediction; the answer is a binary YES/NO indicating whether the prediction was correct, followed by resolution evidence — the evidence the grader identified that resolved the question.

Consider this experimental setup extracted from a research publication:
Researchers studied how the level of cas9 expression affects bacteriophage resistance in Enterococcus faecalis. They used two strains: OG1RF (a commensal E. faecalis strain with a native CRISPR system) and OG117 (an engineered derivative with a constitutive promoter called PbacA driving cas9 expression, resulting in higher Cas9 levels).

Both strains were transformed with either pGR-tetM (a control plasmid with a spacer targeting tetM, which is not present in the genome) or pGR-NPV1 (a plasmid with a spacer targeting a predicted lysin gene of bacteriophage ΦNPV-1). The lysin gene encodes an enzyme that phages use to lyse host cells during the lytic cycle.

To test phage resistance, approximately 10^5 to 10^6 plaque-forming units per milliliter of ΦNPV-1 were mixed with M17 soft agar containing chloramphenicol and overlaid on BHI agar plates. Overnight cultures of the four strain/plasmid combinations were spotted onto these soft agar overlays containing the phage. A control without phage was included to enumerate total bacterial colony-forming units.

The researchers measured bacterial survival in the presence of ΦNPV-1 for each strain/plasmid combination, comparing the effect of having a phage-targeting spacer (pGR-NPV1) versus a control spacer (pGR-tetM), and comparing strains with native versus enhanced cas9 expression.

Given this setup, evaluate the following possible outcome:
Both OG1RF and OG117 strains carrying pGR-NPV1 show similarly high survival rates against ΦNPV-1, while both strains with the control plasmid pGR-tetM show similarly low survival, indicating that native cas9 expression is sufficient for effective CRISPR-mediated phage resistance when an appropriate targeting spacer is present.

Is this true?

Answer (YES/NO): NO